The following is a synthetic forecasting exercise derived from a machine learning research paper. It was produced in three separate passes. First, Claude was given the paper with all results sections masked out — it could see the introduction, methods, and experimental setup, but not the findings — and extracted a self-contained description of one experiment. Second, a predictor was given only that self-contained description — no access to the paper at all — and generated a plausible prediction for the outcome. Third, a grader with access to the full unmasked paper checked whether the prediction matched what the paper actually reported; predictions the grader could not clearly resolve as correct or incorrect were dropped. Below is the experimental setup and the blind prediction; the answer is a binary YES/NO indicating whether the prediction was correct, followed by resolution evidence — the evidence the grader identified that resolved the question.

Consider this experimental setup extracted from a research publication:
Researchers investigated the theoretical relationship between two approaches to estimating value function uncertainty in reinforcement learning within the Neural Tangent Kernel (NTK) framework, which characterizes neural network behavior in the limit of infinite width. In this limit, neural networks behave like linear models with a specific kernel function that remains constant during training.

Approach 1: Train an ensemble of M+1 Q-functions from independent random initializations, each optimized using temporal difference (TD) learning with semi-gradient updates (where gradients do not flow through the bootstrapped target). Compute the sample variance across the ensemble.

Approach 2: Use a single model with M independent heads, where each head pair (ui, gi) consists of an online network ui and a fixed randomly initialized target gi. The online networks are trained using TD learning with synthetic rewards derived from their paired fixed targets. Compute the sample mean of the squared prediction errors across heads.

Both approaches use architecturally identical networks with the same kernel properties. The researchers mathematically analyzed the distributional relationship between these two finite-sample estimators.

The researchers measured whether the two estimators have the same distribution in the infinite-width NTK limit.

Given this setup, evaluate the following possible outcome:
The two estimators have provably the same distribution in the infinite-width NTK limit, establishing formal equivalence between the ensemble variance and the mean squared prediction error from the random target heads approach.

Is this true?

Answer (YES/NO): YES